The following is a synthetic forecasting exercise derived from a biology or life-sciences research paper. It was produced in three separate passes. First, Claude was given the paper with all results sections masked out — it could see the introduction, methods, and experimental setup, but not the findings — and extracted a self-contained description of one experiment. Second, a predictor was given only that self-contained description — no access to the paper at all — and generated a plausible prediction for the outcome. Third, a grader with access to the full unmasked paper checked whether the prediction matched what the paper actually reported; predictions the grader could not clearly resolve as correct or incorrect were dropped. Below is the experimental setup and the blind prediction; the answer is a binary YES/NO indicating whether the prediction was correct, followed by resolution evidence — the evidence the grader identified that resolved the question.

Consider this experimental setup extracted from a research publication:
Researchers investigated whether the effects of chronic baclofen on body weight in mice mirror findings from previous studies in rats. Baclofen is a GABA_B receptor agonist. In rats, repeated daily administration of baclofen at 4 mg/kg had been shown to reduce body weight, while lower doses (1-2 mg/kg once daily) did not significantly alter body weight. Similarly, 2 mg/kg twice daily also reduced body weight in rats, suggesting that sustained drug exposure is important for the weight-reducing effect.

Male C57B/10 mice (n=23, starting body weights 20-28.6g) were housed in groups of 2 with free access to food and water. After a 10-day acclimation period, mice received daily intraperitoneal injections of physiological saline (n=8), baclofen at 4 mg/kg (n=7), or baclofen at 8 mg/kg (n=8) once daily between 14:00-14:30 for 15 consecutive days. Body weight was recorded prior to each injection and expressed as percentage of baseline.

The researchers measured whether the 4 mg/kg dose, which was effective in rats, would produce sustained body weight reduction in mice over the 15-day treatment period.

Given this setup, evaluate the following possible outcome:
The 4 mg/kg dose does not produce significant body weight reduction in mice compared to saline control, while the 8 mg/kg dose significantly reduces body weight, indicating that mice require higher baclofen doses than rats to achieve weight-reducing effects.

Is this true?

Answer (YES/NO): NO